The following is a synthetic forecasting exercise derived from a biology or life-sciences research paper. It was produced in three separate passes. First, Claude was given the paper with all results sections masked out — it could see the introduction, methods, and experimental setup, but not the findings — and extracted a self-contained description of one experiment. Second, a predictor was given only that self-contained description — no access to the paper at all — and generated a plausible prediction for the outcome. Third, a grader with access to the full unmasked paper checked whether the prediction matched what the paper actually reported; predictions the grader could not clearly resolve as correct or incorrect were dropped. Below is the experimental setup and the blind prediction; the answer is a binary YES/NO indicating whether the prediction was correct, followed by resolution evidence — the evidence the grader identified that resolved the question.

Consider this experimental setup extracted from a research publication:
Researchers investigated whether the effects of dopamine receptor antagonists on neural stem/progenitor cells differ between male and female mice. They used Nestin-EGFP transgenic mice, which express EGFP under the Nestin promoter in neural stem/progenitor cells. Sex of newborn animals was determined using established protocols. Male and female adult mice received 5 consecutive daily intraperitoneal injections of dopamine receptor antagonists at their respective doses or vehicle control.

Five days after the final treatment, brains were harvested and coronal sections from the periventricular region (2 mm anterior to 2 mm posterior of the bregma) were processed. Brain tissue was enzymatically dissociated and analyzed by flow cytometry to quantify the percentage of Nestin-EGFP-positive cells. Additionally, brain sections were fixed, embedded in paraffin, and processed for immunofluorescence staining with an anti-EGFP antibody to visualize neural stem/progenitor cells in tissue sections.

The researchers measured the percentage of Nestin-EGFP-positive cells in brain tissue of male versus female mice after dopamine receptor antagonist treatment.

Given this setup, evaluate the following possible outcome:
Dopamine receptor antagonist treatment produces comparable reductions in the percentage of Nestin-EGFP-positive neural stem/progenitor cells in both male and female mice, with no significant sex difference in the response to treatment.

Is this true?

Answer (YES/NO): NO